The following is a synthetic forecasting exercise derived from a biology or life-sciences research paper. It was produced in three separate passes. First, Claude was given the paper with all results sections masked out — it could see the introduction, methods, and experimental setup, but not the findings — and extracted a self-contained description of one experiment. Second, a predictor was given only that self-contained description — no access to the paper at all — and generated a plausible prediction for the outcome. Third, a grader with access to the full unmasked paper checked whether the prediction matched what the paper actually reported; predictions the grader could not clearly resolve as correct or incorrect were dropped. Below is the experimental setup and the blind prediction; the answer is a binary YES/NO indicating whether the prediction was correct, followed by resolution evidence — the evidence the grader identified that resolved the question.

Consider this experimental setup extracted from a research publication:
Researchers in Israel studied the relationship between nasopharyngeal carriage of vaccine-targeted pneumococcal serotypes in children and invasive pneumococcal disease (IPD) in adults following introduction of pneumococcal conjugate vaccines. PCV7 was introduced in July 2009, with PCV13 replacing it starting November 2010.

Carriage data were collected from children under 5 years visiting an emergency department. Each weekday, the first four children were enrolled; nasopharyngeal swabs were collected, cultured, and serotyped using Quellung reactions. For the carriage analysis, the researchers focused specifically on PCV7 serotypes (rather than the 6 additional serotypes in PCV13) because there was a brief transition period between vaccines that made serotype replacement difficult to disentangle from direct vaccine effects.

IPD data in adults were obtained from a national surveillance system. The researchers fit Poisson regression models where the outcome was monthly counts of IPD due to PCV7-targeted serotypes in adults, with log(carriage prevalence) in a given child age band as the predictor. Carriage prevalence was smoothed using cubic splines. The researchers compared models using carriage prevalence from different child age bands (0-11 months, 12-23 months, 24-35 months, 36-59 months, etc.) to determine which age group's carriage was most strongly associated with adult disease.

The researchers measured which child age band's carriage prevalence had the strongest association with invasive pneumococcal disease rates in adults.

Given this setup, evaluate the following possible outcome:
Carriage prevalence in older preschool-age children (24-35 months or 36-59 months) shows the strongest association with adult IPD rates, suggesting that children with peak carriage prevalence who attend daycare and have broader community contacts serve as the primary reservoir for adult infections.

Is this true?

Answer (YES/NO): YES